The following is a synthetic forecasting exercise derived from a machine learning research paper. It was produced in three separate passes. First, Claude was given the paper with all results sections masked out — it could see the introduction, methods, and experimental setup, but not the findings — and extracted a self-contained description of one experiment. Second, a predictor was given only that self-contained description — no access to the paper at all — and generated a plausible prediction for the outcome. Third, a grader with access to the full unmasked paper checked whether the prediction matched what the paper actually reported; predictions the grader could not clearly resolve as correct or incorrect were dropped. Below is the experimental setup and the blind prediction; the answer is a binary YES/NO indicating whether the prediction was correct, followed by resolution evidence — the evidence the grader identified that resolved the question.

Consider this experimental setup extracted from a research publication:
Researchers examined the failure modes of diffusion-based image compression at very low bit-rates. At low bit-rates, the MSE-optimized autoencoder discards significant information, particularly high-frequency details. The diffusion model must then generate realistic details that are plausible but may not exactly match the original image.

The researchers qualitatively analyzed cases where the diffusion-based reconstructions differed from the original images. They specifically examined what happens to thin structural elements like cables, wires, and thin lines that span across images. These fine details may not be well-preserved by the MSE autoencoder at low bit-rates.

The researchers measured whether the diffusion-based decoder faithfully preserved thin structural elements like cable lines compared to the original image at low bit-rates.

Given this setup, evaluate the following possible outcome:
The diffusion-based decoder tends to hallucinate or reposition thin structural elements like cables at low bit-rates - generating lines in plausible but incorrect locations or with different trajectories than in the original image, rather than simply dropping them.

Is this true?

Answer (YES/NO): NO